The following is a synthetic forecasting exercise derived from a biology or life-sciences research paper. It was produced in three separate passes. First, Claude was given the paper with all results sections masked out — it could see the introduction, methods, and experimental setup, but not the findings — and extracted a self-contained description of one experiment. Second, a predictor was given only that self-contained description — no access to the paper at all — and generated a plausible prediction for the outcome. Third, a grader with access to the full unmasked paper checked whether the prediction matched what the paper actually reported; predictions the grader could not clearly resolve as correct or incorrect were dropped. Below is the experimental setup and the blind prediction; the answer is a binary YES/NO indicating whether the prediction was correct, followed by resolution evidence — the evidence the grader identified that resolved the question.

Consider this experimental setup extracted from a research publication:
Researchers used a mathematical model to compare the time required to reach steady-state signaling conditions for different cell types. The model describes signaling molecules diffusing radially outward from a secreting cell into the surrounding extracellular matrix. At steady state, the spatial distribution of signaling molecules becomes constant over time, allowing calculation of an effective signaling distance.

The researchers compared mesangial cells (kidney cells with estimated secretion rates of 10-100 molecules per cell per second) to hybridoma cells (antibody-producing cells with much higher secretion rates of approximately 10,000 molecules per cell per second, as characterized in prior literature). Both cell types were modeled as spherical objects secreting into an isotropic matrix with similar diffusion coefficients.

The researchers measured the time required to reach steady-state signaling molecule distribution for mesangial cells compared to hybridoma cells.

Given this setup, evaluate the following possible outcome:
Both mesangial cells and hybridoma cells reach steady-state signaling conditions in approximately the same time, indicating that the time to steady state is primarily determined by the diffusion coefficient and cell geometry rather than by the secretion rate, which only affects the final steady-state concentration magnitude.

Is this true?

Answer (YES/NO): NO